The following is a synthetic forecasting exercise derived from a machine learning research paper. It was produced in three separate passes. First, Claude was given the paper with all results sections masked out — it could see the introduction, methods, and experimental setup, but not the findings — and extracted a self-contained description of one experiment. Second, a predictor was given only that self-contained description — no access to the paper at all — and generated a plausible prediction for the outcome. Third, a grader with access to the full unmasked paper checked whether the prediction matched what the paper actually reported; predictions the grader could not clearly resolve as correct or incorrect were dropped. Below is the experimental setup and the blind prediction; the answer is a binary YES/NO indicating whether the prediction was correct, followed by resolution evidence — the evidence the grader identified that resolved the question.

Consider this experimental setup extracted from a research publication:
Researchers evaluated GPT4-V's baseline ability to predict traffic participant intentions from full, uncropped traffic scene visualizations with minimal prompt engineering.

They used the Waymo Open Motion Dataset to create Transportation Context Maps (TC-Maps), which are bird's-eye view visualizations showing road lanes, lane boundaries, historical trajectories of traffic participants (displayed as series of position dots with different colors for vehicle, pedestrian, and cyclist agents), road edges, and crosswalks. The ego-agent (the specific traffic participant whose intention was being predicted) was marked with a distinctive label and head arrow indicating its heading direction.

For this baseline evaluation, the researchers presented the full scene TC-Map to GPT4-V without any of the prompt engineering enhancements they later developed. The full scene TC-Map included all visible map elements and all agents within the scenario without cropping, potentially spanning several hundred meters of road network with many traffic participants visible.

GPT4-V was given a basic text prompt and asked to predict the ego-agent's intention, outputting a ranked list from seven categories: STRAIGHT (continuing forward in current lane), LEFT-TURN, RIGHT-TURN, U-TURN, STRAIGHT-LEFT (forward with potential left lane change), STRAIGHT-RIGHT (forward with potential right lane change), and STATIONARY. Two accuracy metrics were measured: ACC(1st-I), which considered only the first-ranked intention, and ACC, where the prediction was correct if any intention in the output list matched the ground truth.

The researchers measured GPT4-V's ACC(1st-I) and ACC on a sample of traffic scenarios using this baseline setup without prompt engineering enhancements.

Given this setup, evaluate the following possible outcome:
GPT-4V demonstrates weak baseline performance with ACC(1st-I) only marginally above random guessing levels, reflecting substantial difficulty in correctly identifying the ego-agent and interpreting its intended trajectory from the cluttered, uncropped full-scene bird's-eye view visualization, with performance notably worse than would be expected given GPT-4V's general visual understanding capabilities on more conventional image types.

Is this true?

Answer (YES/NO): NO